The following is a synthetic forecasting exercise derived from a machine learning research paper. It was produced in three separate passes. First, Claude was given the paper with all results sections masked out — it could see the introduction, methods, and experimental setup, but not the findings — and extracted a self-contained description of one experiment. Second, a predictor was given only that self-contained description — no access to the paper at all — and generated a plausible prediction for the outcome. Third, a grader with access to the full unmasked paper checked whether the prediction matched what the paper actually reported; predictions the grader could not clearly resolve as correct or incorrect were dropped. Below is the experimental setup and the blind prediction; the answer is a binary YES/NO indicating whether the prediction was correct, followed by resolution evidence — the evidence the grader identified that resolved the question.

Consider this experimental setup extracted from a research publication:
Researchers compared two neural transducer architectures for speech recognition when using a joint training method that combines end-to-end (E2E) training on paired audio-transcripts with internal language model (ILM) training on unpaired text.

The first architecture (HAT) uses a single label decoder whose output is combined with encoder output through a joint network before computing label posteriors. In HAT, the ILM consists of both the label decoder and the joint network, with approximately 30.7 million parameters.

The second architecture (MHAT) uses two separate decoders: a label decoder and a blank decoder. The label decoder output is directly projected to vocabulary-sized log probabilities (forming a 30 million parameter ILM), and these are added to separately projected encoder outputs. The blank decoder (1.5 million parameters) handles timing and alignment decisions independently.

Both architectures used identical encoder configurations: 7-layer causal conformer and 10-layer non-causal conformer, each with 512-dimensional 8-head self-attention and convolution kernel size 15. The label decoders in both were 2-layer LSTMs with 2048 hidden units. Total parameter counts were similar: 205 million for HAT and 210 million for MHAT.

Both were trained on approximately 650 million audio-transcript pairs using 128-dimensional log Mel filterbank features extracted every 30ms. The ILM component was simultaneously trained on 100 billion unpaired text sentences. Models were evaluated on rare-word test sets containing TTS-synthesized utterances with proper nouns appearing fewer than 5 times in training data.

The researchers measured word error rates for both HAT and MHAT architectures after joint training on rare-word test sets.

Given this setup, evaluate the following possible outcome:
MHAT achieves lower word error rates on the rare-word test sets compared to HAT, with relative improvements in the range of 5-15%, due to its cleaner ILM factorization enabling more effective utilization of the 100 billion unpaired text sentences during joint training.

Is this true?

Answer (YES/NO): NO